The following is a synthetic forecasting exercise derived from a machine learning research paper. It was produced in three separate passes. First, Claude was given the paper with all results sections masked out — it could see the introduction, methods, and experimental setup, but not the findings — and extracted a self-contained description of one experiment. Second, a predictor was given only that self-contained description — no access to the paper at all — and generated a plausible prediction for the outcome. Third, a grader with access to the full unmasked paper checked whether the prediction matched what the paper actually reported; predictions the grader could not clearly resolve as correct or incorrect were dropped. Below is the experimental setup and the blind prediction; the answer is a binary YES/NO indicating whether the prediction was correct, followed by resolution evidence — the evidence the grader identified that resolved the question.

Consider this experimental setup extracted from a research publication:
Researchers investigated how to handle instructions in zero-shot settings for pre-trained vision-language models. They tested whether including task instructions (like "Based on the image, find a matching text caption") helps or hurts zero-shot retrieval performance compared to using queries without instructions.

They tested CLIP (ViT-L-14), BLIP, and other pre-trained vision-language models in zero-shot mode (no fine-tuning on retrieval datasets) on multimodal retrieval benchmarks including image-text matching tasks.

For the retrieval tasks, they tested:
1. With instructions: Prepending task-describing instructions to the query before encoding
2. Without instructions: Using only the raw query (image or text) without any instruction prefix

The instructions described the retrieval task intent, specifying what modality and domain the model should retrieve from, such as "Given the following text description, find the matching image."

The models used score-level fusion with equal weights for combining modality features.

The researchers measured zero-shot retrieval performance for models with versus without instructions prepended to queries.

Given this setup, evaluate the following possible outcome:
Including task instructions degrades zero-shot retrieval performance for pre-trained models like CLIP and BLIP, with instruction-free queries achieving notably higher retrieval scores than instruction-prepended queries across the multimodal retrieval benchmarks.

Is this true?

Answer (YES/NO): YES